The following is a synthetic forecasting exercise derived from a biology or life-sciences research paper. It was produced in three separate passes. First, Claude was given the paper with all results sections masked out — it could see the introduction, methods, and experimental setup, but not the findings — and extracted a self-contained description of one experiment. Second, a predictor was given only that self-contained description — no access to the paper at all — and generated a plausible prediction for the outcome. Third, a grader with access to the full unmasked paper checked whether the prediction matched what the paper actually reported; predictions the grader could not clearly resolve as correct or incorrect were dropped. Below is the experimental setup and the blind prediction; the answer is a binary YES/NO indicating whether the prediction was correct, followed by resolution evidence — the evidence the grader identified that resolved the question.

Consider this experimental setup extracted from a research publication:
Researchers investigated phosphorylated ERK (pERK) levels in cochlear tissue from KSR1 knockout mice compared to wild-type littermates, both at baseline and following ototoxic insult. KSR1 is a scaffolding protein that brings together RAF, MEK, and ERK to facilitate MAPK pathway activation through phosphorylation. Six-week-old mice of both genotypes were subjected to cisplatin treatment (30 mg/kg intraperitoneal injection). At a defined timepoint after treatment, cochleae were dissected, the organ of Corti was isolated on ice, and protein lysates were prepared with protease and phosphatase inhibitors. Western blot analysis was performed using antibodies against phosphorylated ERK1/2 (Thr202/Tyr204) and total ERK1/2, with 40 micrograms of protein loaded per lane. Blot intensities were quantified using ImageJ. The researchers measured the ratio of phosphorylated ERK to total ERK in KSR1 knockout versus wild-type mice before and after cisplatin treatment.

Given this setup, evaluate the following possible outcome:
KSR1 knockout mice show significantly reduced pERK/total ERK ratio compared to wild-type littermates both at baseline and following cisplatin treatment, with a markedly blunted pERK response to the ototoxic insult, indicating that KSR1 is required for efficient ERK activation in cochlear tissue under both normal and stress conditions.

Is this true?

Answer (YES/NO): YES